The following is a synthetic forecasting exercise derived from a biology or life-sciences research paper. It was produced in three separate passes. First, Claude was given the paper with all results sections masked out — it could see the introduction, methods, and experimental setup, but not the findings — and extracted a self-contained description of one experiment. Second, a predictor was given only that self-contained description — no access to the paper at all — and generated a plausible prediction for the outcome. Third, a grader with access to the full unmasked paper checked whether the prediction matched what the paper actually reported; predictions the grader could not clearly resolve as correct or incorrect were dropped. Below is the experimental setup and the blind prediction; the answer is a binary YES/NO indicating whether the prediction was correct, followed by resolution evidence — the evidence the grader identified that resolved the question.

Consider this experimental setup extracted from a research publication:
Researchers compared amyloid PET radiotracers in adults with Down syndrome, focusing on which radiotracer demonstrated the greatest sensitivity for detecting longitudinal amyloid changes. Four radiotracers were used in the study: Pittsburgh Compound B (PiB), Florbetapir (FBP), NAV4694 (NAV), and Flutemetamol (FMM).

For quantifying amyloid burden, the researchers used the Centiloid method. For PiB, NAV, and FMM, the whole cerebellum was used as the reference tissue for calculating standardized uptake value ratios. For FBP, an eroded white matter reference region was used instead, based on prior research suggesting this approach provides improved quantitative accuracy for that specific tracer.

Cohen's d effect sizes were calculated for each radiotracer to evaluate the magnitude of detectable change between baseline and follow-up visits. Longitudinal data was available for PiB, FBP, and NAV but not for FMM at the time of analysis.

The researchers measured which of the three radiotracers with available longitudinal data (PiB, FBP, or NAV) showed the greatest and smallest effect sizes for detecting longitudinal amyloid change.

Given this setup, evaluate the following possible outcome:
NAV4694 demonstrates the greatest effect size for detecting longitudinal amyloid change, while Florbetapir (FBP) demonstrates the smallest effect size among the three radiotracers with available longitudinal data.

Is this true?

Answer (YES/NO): NO